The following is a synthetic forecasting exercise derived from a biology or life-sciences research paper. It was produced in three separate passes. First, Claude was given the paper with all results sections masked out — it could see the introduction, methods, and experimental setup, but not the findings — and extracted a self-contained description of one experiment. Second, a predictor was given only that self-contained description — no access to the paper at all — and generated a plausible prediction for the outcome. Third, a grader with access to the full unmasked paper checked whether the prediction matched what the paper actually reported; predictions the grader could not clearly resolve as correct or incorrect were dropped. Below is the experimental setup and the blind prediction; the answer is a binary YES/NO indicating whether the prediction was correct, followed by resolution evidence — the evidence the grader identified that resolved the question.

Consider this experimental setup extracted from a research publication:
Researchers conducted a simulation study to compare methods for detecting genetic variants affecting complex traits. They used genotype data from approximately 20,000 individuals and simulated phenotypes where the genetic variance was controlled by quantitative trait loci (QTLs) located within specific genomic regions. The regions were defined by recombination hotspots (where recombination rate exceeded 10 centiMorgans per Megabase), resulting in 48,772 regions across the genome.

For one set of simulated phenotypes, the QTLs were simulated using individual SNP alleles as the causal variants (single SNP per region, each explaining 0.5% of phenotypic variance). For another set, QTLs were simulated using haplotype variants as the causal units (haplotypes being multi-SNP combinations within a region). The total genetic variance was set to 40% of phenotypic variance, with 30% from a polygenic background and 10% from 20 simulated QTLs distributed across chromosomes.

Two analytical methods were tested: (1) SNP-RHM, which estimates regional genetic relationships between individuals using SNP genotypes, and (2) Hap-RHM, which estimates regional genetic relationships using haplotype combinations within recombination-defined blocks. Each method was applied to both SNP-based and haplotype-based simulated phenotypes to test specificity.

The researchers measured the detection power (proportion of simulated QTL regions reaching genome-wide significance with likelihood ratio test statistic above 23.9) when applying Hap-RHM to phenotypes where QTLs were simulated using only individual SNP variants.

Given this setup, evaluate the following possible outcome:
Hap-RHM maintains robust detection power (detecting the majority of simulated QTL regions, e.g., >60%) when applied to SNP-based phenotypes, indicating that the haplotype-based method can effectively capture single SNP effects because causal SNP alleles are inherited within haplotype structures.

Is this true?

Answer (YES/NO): NO